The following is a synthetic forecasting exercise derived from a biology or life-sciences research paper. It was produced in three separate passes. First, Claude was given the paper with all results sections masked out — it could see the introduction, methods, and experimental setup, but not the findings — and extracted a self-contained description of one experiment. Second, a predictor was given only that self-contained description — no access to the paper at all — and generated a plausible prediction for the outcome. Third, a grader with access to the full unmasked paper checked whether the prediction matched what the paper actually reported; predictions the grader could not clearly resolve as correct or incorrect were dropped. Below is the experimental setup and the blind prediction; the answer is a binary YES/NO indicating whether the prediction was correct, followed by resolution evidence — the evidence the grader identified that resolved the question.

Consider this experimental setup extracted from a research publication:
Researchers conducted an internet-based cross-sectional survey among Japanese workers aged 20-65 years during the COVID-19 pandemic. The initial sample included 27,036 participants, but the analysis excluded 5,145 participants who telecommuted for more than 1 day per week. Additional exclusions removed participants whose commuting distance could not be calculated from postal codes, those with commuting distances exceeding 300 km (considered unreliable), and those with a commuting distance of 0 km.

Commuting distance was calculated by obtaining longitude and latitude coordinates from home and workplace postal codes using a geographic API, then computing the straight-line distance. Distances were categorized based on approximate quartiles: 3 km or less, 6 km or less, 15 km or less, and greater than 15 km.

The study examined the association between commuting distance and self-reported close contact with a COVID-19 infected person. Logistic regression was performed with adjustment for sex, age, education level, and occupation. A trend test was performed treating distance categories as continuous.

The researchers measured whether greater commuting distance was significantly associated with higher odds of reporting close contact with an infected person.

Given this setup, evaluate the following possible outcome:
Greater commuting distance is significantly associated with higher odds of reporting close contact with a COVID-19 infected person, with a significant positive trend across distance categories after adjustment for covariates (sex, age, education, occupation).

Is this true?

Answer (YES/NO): NO